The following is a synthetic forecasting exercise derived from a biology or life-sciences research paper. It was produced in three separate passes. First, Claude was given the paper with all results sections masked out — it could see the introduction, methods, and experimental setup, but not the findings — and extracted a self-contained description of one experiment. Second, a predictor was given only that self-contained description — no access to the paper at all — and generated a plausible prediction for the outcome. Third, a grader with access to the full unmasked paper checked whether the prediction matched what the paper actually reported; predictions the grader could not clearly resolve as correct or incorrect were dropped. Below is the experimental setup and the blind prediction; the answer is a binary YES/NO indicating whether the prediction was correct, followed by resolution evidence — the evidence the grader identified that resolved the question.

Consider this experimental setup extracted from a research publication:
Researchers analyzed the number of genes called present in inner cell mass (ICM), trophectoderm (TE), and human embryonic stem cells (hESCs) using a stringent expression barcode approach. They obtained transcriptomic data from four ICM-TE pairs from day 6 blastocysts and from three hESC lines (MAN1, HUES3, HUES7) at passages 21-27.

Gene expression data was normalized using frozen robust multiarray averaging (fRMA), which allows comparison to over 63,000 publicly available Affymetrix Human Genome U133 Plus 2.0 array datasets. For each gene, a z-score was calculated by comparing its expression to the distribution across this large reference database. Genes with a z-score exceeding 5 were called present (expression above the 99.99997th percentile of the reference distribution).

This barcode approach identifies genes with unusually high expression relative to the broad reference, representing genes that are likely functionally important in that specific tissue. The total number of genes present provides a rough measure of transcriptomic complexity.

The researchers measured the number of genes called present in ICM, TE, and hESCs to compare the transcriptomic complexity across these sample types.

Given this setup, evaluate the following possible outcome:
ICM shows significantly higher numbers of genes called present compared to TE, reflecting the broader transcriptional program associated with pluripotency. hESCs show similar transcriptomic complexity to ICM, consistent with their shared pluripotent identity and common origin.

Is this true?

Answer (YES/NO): NO